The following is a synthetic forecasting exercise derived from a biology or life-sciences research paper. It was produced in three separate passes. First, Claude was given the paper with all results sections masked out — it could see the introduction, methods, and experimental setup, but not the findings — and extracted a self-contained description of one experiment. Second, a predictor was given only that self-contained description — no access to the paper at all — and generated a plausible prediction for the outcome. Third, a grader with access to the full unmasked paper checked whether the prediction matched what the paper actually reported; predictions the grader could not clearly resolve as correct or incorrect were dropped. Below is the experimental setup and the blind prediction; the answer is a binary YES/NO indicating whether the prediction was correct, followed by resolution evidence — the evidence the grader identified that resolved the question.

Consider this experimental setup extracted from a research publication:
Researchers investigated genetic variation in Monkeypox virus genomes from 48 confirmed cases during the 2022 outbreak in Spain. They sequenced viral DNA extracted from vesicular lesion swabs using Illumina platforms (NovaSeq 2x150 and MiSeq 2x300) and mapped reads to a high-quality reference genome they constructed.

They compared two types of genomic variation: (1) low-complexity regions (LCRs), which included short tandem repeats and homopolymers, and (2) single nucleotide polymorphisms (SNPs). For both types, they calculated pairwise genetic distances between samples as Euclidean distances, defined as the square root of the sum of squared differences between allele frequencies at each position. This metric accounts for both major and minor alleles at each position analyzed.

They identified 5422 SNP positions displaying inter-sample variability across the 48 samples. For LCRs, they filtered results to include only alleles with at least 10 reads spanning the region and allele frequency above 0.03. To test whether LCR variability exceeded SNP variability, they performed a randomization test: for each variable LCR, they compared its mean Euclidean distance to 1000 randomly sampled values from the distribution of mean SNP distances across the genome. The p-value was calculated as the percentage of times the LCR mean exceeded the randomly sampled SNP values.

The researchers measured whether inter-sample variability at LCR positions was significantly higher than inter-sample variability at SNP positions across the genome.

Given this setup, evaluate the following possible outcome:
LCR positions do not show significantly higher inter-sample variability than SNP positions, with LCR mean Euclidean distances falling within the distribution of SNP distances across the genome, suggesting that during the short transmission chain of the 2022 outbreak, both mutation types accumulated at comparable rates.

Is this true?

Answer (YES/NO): NO